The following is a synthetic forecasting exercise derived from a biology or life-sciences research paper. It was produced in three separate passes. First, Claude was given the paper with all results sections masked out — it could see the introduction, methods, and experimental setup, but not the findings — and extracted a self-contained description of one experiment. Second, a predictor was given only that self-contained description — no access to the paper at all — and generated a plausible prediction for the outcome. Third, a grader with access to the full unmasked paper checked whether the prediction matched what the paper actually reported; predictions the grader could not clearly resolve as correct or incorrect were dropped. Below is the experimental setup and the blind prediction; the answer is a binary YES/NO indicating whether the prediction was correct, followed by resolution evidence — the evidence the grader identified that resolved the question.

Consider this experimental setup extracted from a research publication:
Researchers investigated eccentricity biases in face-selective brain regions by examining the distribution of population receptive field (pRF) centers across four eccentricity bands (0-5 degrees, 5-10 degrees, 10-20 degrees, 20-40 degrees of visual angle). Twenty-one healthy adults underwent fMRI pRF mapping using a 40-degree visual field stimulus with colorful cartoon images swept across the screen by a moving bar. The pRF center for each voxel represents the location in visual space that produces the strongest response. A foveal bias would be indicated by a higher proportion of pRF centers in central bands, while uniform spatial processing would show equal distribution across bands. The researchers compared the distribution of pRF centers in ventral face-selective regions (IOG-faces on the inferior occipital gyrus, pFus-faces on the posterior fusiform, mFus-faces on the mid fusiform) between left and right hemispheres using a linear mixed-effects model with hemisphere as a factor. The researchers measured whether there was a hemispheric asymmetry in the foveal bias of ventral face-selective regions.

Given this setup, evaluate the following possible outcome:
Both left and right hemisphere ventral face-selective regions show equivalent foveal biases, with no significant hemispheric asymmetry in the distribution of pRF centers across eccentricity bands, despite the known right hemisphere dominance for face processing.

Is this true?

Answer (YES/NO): NO